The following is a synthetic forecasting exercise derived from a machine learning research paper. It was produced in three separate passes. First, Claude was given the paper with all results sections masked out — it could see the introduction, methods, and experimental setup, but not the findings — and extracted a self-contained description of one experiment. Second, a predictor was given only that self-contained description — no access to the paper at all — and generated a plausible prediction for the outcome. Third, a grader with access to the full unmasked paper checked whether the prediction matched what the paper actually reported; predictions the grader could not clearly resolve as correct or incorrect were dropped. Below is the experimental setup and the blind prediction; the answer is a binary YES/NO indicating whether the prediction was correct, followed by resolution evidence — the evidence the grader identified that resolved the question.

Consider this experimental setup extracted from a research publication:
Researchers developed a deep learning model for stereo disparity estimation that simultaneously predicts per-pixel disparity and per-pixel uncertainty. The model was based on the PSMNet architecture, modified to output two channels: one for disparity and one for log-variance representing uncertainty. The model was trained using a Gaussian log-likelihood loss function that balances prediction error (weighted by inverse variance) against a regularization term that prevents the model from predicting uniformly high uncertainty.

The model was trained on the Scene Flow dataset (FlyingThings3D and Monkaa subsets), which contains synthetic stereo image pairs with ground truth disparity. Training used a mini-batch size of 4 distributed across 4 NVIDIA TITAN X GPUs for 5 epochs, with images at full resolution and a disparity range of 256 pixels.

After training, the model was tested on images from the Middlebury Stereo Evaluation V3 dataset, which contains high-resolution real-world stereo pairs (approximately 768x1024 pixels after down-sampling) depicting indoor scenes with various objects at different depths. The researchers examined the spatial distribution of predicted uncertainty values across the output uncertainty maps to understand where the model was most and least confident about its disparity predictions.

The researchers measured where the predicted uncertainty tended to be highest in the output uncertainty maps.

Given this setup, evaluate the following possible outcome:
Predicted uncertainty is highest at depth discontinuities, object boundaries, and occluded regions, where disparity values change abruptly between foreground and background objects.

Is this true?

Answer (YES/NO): YES